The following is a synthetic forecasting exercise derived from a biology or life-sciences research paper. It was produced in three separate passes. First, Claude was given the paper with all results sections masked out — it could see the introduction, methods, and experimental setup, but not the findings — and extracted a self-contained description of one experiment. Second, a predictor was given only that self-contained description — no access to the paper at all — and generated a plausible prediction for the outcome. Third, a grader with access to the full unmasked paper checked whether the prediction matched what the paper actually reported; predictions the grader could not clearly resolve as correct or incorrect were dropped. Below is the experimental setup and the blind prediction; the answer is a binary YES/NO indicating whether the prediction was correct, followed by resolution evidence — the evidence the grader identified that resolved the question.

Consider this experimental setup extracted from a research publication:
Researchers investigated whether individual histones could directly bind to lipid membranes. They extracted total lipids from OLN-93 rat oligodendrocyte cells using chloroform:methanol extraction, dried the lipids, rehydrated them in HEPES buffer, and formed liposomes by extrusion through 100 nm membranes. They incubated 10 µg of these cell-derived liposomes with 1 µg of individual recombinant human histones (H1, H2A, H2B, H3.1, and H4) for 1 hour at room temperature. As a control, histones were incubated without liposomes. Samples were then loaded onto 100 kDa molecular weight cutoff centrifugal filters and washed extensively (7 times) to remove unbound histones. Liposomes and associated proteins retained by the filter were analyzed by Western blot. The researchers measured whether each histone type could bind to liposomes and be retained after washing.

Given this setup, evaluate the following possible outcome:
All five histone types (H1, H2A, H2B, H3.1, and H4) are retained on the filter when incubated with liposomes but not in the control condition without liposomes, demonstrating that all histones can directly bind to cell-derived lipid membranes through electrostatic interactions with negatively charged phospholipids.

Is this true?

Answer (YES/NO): YES